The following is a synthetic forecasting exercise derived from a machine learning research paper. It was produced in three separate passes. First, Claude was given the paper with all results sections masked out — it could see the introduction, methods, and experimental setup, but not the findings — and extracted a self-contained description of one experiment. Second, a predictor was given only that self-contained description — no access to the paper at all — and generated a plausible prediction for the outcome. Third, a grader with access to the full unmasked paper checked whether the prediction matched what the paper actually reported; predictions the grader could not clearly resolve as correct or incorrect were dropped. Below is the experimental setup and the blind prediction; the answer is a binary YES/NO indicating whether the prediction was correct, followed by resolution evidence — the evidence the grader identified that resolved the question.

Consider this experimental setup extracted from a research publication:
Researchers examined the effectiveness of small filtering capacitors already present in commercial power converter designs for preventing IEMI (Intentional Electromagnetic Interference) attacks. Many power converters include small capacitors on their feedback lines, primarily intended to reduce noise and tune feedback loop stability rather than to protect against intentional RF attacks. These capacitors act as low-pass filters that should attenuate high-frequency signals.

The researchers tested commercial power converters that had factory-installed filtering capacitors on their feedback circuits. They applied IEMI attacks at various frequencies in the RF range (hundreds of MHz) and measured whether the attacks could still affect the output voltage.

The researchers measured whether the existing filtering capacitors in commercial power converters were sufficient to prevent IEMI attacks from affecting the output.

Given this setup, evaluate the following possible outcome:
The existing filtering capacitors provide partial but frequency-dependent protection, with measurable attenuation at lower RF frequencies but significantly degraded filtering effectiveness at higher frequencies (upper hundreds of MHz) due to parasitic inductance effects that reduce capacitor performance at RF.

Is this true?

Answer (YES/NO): NO